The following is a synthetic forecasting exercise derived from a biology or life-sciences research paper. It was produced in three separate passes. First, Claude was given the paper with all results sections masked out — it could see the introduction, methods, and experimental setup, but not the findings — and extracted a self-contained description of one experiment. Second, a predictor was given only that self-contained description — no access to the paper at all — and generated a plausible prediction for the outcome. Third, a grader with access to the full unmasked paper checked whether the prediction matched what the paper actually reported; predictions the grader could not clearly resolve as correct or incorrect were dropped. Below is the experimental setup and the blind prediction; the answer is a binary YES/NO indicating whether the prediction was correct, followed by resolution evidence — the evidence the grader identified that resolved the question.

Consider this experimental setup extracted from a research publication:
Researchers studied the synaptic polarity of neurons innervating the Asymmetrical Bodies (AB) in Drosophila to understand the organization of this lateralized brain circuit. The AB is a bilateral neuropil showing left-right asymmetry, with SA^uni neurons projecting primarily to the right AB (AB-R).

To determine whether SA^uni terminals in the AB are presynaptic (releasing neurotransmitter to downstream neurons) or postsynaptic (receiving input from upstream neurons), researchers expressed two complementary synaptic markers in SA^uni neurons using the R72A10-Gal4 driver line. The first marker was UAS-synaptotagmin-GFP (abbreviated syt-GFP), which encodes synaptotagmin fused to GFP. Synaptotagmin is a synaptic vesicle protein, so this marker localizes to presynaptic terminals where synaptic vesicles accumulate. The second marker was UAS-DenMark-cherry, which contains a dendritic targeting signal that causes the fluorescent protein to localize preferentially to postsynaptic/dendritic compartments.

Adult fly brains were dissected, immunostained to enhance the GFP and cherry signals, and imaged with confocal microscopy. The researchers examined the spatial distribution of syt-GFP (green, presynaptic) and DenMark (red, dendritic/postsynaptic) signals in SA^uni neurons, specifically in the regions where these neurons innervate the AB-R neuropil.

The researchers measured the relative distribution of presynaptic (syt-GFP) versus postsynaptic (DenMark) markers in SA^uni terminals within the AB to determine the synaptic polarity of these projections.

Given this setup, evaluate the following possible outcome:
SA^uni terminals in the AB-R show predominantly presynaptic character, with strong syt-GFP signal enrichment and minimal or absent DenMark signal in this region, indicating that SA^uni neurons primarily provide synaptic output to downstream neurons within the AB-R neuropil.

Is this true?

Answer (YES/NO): YES